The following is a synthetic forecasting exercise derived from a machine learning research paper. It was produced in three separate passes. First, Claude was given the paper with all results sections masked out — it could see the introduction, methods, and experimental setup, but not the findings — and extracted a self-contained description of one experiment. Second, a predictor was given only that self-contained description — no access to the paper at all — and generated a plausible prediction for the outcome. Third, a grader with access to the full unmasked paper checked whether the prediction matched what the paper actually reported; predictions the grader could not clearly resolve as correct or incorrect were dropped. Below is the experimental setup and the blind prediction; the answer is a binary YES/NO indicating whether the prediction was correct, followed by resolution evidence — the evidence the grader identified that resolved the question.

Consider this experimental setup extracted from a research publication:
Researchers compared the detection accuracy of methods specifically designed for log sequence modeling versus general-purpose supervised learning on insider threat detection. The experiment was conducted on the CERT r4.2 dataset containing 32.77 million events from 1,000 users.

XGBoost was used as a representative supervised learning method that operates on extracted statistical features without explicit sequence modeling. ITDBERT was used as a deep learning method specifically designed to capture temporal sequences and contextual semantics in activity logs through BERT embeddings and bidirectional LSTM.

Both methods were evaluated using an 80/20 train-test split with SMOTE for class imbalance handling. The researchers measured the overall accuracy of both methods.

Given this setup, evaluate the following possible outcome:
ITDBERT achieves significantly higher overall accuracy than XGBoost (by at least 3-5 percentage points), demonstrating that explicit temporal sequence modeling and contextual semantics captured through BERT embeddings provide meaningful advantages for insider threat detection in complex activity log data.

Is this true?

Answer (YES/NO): NO